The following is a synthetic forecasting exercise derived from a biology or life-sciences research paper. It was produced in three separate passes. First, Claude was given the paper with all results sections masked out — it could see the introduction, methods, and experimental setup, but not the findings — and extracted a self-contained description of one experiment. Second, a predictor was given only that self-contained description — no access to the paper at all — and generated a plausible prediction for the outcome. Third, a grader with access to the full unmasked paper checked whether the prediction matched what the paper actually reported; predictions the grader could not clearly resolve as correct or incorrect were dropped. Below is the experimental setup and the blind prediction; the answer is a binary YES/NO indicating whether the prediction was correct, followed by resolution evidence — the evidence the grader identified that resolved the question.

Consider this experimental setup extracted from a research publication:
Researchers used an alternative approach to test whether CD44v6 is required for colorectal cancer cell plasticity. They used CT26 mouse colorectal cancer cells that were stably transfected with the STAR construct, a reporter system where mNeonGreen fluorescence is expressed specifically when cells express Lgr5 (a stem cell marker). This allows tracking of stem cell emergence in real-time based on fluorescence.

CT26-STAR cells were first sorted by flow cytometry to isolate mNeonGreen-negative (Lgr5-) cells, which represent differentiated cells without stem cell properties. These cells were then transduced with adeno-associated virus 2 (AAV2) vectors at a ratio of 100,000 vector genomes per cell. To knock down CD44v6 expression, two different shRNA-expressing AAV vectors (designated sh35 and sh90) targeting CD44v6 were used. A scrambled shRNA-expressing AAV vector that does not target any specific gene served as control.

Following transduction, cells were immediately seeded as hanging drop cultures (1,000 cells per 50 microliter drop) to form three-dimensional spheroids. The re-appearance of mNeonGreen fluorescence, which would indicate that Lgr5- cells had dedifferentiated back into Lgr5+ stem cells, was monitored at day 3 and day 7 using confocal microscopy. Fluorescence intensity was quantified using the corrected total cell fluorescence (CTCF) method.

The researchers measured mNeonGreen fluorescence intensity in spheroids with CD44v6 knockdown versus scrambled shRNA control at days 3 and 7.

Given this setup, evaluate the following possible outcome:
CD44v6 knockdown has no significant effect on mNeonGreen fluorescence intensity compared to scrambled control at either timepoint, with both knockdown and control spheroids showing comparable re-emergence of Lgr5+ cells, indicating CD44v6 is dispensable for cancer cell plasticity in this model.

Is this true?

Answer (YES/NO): NO